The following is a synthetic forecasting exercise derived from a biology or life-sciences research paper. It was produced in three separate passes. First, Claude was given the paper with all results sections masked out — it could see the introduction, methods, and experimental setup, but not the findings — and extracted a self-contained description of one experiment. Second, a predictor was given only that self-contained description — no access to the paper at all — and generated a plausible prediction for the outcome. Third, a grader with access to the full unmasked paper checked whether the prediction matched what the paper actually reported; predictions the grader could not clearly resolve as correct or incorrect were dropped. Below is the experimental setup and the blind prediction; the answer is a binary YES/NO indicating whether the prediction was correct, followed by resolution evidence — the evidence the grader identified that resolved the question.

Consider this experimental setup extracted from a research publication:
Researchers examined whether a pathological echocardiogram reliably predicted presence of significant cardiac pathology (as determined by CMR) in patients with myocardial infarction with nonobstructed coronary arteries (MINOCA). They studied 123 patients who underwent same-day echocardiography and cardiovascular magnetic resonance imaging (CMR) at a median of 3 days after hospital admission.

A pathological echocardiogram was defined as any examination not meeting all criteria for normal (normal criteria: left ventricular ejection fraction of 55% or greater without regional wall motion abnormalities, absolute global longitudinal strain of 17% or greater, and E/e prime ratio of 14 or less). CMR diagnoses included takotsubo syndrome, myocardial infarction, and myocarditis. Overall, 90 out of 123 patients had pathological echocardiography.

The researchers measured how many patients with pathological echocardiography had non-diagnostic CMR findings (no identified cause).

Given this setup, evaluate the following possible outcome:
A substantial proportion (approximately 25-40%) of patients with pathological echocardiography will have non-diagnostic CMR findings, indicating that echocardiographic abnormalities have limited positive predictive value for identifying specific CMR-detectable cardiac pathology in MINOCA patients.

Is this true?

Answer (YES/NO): NO